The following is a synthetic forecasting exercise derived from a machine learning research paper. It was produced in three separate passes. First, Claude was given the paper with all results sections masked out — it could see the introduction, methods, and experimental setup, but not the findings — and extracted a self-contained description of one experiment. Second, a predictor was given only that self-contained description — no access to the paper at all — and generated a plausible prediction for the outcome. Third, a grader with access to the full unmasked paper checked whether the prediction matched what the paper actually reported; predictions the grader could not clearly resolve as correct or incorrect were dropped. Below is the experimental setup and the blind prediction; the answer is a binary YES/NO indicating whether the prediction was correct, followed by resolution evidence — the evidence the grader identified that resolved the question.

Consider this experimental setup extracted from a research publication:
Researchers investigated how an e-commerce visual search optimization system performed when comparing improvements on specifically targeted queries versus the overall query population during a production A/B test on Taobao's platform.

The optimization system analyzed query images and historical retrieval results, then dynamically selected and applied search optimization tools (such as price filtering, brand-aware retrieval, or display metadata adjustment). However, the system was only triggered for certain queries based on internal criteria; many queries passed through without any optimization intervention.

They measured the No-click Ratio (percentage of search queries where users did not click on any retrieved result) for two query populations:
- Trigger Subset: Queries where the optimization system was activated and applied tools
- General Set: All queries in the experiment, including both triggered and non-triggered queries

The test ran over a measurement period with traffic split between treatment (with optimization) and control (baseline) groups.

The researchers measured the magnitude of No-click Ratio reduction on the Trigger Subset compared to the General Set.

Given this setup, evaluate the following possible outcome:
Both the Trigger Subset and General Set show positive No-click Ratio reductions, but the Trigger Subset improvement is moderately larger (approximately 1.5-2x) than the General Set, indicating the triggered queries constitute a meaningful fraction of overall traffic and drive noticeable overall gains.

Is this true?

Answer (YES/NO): NO